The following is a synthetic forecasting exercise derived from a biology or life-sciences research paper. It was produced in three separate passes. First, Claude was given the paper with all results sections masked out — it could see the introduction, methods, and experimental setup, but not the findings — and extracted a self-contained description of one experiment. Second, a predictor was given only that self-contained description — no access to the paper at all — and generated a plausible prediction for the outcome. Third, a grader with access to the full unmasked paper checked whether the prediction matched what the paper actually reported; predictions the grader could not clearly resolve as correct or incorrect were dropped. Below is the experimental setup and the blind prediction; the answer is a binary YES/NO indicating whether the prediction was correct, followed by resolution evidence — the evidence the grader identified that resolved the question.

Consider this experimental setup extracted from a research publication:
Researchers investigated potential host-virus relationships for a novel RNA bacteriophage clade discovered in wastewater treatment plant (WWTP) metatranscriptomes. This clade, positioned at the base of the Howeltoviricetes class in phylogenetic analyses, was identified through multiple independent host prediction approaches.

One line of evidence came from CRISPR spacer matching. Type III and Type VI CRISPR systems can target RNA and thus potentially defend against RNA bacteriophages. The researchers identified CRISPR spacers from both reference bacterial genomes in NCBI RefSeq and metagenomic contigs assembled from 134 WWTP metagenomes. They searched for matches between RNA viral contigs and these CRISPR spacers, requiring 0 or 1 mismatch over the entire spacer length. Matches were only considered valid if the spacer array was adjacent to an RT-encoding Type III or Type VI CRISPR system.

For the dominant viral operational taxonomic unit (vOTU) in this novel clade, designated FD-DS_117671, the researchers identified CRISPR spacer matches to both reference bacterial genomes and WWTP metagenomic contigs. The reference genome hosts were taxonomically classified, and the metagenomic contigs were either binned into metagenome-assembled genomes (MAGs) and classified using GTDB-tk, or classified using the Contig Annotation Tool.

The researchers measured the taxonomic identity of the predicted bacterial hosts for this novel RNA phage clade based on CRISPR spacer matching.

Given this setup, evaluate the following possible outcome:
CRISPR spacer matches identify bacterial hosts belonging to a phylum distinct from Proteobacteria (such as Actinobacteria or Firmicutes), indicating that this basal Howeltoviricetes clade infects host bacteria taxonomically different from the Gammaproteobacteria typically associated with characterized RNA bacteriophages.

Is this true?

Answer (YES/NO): NO